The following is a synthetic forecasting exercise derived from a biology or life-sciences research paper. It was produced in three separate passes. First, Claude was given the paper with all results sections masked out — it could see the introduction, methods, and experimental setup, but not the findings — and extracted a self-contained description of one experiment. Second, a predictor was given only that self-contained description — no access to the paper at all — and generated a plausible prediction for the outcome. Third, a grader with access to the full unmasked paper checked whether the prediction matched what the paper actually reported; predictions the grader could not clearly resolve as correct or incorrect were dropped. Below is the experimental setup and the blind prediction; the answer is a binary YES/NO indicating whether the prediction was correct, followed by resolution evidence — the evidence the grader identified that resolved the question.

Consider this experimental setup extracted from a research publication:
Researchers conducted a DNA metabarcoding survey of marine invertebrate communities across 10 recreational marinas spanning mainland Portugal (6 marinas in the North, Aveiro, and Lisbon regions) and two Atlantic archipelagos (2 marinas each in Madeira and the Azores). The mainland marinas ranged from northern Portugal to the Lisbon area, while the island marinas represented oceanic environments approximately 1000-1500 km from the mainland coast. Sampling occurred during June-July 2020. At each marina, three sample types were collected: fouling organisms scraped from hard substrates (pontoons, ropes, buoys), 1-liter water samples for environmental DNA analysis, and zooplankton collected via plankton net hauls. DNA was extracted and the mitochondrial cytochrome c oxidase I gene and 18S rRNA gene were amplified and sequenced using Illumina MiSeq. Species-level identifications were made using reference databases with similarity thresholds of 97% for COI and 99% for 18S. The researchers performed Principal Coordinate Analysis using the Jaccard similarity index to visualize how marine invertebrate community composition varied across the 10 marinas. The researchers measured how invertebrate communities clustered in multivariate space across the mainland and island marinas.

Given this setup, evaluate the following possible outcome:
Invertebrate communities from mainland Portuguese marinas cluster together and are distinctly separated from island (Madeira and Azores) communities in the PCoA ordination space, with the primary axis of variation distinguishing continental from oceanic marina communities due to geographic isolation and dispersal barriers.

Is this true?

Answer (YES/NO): NO